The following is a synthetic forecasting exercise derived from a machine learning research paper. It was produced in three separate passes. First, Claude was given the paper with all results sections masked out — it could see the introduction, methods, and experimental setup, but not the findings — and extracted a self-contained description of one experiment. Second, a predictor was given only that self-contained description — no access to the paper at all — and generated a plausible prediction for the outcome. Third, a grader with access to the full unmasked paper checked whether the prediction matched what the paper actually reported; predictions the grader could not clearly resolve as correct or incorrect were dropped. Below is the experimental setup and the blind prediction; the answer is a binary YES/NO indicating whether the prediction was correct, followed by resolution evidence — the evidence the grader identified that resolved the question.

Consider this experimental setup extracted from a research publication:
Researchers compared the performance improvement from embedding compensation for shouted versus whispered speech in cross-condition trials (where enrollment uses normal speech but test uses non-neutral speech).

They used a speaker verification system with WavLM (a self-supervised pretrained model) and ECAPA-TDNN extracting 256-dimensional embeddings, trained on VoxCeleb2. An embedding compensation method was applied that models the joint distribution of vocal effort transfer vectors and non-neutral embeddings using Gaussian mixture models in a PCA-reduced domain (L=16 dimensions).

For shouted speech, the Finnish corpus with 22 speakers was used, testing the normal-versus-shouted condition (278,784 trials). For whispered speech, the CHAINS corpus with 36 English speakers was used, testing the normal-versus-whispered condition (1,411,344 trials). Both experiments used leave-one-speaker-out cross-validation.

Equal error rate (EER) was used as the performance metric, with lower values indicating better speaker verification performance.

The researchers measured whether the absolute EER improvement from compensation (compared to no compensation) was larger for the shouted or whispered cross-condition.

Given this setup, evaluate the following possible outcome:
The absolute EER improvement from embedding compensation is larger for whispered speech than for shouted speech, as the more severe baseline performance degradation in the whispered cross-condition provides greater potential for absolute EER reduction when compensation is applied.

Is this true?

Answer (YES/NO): NO